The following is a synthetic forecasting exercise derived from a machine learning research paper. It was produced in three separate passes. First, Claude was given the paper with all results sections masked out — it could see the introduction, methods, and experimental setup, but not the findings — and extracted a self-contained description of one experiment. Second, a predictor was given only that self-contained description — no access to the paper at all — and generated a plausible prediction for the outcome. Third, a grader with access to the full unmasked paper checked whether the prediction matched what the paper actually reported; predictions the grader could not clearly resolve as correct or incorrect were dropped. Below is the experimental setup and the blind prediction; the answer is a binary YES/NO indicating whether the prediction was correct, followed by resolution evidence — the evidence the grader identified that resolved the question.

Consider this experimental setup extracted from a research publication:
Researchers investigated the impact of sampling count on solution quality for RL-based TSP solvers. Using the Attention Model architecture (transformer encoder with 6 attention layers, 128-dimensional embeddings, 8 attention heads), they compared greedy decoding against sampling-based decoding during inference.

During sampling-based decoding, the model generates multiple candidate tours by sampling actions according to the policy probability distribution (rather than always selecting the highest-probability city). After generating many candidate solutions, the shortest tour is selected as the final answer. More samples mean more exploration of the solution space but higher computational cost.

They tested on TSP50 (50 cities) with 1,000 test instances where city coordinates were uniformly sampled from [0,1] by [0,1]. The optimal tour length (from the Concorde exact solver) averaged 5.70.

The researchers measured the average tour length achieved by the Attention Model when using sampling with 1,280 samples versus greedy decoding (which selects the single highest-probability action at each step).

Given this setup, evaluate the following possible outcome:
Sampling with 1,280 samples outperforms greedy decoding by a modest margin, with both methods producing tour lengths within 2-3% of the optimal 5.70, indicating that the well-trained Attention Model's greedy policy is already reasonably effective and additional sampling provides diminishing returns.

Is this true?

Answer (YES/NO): NO